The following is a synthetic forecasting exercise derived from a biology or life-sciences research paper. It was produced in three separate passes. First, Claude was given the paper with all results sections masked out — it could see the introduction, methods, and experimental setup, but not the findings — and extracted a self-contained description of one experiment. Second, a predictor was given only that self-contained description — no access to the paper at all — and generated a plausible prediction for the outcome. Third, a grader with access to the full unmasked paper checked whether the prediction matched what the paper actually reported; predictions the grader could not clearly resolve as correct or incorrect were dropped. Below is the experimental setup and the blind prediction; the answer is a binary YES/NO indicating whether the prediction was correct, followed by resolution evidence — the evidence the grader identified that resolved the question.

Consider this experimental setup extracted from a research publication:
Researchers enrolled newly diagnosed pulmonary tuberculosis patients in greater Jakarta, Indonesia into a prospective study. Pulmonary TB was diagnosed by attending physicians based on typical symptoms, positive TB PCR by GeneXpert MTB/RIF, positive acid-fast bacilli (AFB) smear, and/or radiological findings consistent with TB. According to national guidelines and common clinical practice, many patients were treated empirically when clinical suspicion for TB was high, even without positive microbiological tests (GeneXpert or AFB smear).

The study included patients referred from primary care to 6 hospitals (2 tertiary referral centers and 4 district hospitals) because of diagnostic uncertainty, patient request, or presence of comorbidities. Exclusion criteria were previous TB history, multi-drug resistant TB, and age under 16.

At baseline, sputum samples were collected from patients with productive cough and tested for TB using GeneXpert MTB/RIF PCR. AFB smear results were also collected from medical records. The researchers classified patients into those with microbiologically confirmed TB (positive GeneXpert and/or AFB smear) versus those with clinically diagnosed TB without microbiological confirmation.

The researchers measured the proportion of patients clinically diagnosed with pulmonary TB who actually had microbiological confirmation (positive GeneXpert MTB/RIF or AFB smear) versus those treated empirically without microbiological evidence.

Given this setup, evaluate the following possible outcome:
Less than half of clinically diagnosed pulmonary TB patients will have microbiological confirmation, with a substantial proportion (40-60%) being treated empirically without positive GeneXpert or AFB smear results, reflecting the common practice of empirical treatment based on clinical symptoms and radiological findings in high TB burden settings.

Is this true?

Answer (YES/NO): YES